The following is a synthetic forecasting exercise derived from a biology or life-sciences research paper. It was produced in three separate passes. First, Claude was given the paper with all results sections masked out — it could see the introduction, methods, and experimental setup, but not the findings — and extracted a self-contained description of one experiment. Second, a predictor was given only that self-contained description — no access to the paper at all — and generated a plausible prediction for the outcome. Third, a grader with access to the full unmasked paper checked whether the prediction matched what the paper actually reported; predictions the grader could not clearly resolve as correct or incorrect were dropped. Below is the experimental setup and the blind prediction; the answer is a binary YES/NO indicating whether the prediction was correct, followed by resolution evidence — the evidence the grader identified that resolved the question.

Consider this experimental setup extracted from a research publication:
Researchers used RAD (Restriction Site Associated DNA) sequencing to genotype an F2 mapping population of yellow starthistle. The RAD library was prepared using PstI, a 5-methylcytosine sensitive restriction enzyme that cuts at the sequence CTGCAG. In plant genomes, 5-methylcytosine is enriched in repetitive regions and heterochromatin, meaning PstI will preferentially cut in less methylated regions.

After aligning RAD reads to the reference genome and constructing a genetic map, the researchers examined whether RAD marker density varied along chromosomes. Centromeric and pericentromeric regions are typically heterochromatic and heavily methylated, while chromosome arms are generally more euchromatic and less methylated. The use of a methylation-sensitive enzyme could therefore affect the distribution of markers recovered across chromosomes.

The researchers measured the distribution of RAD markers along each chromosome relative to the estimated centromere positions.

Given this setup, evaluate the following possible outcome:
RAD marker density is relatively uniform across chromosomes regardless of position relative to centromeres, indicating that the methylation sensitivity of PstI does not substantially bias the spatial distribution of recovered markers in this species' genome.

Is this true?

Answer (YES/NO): NO